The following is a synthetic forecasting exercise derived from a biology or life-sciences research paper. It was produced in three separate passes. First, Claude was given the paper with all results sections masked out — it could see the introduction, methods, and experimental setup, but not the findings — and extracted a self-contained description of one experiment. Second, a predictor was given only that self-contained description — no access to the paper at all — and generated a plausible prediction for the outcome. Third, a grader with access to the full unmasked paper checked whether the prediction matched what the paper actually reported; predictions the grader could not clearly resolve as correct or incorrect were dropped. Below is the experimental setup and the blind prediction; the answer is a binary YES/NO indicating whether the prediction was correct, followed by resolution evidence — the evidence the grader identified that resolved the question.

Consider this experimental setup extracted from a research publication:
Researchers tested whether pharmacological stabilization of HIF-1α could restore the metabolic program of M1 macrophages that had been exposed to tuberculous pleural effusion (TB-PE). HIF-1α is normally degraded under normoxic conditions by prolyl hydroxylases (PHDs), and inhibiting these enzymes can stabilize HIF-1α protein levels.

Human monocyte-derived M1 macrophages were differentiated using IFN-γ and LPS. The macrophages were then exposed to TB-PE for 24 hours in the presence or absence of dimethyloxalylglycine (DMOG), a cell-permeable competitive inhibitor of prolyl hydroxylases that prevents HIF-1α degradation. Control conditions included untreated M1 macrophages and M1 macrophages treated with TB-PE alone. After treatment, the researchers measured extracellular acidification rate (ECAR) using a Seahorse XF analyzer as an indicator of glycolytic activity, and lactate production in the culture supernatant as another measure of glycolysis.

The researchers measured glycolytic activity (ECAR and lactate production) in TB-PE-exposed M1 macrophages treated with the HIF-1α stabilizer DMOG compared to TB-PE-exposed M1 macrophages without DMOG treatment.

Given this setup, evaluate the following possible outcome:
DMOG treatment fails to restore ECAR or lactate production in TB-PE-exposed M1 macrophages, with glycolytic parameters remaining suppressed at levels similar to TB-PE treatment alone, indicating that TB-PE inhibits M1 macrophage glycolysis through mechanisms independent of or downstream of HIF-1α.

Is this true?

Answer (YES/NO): NO